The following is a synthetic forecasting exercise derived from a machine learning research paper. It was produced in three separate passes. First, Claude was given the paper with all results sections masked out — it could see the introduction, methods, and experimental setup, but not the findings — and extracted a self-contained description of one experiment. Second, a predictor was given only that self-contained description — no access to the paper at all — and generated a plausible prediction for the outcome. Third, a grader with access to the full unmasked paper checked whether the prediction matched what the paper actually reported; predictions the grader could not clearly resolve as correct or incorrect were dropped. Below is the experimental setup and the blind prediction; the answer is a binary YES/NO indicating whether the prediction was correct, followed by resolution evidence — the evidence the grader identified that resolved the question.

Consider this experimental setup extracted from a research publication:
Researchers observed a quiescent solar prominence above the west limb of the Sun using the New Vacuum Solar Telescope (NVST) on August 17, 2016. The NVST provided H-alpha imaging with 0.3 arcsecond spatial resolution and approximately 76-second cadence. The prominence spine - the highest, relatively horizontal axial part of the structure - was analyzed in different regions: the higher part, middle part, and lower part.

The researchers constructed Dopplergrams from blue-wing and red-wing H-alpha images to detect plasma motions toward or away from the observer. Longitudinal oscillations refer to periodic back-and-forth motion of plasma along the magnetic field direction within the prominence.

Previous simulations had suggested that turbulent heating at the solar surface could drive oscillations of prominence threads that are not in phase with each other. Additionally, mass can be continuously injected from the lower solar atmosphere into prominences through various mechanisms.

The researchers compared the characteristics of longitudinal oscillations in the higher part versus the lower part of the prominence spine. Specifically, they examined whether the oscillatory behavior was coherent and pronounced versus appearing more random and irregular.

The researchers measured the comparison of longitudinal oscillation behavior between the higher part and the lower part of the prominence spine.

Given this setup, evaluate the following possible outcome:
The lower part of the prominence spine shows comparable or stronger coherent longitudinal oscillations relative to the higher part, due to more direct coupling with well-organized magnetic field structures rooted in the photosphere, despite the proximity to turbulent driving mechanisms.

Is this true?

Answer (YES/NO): NO